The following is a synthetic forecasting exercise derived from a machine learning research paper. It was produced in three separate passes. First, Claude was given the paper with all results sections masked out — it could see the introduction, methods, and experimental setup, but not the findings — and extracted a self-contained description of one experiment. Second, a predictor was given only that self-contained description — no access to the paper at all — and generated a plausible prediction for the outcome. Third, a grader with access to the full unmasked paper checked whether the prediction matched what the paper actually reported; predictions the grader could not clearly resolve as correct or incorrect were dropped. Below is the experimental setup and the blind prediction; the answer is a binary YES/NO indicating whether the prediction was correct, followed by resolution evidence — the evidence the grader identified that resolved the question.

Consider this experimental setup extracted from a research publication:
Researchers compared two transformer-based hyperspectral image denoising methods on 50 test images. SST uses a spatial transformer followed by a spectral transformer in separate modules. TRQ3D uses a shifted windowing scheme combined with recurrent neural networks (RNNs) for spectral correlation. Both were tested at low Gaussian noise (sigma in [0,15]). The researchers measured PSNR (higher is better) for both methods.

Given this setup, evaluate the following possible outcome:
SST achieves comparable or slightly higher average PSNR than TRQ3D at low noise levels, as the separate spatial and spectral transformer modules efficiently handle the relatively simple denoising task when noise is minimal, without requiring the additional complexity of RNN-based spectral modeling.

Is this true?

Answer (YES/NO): NO